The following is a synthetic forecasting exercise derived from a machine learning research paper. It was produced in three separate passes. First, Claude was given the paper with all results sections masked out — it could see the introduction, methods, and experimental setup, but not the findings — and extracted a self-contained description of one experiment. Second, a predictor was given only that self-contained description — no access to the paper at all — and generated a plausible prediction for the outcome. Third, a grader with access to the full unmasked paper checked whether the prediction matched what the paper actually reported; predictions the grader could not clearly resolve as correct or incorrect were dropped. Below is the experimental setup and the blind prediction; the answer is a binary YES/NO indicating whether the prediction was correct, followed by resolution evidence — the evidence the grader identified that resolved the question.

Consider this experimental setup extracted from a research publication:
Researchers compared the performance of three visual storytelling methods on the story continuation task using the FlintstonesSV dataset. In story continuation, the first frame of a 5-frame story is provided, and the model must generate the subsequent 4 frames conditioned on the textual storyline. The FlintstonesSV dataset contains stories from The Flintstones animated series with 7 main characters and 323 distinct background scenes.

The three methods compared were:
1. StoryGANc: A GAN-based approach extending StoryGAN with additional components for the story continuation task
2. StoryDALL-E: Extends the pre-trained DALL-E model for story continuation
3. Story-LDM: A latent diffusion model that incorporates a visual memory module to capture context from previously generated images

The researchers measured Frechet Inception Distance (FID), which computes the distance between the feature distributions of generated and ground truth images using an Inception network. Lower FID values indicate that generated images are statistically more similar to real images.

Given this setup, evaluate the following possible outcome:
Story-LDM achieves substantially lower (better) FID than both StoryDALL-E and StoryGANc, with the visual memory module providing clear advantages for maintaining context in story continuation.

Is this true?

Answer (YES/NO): NO